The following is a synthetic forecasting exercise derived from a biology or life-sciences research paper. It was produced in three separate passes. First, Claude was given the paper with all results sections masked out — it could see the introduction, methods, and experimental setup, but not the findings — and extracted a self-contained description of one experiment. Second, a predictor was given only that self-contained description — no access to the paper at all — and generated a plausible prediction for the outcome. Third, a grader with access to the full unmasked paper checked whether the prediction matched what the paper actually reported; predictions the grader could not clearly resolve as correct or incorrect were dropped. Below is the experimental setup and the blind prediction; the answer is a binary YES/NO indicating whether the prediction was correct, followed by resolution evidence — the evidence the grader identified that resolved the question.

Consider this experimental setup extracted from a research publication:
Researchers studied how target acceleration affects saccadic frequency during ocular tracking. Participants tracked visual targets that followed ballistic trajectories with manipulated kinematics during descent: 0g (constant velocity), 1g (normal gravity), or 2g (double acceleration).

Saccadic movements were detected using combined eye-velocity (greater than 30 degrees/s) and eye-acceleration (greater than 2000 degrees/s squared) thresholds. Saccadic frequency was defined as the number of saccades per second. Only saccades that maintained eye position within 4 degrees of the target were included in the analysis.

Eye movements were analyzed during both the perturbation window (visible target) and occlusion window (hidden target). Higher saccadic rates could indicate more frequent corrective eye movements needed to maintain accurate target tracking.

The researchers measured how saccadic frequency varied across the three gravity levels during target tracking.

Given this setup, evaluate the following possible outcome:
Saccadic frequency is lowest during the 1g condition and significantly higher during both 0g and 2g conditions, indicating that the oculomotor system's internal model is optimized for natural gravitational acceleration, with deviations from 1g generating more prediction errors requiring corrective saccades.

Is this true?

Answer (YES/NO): NO